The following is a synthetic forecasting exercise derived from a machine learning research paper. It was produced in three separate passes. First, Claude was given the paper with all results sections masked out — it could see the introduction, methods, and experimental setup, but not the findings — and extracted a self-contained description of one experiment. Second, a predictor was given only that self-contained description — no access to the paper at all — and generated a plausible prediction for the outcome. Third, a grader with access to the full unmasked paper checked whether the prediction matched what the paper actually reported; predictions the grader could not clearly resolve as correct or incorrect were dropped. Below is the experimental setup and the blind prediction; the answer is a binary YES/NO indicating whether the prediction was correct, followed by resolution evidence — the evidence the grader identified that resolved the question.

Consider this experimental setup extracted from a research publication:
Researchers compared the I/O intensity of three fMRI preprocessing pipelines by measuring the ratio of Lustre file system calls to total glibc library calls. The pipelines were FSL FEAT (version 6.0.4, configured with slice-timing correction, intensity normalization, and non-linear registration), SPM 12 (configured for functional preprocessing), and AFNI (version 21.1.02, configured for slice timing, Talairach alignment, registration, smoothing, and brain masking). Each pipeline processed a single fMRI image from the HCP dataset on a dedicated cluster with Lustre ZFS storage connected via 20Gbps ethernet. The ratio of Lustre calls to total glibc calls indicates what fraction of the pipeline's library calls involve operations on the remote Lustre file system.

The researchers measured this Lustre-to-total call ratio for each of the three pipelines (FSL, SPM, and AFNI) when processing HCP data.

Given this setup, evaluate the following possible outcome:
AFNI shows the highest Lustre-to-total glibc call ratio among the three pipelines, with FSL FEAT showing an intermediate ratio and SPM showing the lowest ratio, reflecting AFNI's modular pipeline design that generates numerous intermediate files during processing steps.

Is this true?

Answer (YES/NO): NO